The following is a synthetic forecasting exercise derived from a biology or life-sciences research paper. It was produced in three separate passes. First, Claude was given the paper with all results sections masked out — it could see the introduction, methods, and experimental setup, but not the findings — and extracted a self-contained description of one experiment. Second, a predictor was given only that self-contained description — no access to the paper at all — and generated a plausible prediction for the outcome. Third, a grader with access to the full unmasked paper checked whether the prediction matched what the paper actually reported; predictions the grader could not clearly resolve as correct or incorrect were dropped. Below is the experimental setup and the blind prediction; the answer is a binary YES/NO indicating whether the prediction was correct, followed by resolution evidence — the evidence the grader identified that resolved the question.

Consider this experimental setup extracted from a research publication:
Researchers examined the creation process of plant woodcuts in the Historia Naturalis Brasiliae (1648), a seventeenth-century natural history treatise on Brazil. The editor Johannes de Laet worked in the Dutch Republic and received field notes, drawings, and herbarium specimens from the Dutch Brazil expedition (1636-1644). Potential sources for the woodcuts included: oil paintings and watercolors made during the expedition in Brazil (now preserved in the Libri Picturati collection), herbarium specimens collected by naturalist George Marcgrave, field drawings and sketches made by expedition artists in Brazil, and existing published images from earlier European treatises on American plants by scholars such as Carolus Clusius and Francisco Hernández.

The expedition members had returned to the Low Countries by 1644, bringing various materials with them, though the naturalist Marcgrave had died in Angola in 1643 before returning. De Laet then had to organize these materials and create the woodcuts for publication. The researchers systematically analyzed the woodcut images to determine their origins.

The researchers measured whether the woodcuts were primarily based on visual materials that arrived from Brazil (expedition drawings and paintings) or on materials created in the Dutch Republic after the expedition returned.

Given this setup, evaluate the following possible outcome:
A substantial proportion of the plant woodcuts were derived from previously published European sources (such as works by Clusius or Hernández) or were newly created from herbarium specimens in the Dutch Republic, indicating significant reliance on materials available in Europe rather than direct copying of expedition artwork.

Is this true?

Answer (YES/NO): NO